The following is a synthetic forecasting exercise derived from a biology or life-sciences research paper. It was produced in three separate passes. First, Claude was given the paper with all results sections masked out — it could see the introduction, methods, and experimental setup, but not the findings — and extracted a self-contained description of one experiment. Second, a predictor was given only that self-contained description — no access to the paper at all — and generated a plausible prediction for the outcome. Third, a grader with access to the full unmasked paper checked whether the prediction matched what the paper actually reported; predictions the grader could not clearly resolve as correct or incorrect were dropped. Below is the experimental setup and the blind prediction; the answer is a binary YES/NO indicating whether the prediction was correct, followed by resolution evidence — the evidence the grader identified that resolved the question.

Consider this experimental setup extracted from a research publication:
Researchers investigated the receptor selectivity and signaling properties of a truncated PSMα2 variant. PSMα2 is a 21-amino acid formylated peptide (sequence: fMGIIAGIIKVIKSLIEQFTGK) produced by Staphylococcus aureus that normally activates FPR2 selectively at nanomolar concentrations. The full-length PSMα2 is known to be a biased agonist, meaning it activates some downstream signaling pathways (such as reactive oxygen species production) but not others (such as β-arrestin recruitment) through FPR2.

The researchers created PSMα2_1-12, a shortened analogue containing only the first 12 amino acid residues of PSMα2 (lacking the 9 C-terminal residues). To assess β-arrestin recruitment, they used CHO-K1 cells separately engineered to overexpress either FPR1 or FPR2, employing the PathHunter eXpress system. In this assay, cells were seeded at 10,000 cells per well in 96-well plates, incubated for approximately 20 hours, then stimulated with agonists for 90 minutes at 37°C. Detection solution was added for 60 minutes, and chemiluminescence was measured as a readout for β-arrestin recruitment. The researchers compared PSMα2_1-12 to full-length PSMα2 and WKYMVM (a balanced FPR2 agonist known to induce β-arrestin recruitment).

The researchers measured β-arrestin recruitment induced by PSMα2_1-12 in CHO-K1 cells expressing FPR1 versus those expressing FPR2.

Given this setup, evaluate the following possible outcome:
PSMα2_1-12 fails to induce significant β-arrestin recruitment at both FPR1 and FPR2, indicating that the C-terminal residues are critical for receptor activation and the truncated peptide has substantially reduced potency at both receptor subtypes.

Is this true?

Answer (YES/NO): NO